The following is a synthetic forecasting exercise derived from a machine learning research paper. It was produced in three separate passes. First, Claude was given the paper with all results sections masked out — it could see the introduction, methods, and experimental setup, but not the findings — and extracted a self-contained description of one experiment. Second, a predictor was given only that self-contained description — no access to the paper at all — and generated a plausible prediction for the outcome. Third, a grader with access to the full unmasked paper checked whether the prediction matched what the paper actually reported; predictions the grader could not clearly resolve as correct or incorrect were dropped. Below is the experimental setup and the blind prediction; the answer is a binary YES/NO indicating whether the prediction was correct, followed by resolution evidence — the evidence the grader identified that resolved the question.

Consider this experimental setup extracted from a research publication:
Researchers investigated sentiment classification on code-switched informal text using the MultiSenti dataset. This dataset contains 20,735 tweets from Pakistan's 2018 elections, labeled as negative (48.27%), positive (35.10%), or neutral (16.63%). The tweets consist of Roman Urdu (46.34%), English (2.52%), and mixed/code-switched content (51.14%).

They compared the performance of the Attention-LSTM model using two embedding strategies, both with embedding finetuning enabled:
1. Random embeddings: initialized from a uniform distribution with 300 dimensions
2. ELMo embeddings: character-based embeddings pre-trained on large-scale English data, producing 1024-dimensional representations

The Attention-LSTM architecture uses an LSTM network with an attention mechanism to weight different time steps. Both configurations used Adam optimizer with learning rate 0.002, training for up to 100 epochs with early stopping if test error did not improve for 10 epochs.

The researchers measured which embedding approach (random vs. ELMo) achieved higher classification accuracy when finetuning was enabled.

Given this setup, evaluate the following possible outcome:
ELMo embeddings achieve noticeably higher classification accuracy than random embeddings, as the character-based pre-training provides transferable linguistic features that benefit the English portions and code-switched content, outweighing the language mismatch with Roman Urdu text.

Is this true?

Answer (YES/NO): NO